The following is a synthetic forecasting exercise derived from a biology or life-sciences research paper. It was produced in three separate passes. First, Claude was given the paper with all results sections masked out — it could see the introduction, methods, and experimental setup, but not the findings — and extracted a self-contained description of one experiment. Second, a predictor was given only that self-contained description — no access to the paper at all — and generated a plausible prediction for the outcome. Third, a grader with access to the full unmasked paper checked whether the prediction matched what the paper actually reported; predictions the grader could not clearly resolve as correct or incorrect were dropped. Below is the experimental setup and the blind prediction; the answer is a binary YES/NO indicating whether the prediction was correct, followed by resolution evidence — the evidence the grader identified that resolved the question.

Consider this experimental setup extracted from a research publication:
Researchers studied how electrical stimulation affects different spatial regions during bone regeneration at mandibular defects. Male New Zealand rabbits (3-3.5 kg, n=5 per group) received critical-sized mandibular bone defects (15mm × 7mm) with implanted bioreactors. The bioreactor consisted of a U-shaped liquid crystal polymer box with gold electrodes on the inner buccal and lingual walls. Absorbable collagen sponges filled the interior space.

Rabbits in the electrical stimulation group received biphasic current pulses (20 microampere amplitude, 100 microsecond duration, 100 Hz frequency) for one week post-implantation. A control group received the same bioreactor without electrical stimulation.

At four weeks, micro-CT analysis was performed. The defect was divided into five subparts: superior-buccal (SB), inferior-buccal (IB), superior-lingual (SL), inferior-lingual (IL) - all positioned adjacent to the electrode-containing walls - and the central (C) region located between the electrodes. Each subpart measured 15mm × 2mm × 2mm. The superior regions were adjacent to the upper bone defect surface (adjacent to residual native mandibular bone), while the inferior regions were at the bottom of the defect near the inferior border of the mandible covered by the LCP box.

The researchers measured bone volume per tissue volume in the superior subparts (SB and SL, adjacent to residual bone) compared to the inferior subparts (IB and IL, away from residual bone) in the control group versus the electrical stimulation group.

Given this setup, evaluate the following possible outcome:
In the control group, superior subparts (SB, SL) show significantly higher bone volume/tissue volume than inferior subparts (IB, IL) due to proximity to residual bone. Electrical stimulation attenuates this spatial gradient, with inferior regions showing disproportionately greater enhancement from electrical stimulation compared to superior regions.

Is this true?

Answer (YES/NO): NO